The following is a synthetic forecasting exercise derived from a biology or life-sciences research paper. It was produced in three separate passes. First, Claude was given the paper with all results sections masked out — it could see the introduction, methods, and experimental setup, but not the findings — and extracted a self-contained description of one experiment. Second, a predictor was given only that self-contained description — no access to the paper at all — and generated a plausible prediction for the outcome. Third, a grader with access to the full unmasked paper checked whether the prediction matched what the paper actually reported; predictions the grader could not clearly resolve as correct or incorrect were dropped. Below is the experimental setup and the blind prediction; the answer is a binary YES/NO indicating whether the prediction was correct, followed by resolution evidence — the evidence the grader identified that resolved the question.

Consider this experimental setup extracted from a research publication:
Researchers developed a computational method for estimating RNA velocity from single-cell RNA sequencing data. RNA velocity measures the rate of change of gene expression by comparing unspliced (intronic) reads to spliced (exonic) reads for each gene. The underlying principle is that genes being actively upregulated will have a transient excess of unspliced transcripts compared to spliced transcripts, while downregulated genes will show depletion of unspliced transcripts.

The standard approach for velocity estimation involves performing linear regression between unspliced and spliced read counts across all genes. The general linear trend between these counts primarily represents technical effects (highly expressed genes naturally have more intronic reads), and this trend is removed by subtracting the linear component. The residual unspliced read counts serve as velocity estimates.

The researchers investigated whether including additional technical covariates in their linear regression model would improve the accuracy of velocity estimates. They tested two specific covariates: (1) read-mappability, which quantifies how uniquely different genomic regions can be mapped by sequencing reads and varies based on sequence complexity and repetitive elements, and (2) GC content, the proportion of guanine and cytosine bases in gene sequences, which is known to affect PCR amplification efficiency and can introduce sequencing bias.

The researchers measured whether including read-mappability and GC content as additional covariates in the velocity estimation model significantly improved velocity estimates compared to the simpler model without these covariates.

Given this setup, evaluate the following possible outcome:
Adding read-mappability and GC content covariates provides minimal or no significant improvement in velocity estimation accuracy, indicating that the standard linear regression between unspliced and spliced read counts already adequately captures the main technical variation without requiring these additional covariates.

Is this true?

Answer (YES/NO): YES